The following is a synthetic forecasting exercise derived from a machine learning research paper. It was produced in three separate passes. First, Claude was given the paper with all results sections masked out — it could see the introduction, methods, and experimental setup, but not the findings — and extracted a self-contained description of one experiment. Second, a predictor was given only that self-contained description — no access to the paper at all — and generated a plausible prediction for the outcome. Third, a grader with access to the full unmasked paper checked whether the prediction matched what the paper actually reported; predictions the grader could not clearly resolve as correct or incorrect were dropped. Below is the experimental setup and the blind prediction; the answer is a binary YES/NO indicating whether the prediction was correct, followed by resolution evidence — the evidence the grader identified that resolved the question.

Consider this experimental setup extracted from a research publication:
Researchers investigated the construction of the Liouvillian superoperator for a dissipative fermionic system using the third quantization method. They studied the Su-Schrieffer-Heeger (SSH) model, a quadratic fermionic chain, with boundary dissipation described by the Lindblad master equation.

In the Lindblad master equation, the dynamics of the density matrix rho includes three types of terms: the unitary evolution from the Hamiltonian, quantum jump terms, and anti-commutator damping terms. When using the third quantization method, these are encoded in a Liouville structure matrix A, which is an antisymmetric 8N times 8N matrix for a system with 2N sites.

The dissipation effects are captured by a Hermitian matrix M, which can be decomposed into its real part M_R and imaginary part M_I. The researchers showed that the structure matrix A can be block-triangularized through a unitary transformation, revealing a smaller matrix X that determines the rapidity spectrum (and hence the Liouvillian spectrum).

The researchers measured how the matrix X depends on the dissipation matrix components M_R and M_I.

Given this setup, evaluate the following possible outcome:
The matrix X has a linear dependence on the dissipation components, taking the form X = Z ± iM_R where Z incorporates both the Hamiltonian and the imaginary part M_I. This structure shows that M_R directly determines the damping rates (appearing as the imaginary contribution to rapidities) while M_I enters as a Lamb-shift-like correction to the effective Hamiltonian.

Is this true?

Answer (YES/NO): NO